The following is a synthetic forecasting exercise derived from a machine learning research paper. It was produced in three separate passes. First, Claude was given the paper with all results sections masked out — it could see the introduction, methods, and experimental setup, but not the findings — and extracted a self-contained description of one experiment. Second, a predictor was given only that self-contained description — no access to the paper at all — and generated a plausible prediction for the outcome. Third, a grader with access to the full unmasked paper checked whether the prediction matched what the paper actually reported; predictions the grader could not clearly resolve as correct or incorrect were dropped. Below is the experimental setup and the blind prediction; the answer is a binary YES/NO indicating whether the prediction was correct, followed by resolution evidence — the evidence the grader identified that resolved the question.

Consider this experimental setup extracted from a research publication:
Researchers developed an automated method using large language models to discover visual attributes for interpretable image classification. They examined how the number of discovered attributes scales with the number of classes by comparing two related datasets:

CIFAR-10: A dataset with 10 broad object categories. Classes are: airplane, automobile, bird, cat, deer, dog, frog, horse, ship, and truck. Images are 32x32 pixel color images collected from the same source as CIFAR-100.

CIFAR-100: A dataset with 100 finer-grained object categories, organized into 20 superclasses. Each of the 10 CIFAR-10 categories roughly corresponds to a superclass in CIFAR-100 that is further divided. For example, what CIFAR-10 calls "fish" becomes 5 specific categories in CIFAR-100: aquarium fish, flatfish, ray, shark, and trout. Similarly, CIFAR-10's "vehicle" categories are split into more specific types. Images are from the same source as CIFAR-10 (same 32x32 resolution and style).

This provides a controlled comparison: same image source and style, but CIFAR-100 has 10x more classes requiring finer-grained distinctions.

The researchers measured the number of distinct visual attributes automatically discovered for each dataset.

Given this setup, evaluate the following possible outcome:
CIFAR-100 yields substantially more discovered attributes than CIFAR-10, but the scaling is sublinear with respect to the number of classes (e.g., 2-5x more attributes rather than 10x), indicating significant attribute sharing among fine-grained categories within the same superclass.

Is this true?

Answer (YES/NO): NO